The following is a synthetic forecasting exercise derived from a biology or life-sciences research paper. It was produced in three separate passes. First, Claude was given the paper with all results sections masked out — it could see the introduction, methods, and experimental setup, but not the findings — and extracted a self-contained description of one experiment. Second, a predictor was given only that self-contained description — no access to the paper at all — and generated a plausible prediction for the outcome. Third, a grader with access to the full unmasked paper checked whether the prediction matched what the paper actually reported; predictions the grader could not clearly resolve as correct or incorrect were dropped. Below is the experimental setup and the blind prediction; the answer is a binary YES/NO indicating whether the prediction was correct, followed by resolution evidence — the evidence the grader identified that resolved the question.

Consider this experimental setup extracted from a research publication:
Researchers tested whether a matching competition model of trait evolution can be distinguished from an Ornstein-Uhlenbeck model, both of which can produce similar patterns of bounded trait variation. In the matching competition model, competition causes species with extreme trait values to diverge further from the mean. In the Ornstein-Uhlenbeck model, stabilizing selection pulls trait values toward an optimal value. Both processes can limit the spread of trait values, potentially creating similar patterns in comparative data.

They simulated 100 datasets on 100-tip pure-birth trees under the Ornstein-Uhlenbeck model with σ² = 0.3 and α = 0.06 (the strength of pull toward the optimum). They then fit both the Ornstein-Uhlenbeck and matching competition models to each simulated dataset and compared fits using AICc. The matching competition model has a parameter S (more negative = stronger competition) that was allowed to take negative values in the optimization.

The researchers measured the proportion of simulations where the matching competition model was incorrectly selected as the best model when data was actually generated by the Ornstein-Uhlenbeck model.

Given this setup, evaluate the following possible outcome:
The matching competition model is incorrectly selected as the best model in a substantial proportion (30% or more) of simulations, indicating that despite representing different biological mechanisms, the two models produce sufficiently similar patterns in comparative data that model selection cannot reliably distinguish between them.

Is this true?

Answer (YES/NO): NO